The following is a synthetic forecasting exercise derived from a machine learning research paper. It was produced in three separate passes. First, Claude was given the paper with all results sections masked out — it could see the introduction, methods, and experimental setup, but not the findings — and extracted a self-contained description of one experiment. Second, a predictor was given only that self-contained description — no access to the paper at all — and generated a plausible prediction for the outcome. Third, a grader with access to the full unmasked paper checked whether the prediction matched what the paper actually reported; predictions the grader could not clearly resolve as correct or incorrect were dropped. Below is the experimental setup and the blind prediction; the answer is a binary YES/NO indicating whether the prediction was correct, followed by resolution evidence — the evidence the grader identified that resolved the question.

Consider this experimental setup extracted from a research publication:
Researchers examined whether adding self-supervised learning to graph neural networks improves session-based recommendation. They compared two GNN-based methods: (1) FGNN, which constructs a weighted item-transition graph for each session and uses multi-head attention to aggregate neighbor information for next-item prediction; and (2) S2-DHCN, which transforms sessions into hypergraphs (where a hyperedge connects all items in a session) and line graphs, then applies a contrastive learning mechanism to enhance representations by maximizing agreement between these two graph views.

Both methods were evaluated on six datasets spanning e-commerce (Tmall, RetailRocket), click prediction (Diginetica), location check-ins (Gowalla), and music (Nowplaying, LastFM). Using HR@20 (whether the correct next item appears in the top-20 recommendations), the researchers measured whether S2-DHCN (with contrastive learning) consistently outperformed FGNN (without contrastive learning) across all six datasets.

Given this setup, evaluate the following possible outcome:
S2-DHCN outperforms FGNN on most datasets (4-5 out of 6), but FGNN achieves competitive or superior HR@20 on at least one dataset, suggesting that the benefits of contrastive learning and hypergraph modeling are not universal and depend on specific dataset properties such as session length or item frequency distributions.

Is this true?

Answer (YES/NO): NO